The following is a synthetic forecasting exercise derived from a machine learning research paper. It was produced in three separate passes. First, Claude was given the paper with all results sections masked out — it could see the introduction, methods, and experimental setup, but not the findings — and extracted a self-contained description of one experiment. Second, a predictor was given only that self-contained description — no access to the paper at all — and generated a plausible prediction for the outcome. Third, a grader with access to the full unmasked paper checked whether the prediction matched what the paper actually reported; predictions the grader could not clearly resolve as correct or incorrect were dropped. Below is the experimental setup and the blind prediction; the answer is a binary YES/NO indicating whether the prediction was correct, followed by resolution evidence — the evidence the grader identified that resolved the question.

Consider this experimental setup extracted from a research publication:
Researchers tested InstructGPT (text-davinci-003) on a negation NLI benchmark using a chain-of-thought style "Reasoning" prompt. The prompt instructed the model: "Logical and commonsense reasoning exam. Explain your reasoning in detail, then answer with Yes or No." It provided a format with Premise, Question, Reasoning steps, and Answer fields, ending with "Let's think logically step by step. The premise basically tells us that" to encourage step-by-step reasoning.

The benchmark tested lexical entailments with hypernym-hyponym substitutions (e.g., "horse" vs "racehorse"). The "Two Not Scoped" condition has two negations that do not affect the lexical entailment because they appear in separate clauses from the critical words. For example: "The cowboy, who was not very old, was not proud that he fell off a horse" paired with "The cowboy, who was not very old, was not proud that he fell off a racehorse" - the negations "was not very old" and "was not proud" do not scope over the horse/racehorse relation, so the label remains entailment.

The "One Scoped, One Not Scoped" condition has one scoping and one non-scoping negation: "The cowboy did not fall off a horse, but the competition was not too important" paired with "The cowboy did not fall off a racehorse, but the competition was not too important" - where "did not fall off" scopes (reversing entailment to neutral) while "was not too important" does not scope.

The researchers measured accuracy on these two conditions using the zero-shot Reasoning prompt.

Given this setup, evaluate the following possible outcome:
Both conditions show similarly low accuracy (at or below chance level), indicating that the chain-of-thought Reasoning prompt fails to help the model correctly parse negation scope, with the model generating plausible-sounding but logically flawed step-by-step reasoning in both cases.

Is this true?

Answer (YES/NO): NO